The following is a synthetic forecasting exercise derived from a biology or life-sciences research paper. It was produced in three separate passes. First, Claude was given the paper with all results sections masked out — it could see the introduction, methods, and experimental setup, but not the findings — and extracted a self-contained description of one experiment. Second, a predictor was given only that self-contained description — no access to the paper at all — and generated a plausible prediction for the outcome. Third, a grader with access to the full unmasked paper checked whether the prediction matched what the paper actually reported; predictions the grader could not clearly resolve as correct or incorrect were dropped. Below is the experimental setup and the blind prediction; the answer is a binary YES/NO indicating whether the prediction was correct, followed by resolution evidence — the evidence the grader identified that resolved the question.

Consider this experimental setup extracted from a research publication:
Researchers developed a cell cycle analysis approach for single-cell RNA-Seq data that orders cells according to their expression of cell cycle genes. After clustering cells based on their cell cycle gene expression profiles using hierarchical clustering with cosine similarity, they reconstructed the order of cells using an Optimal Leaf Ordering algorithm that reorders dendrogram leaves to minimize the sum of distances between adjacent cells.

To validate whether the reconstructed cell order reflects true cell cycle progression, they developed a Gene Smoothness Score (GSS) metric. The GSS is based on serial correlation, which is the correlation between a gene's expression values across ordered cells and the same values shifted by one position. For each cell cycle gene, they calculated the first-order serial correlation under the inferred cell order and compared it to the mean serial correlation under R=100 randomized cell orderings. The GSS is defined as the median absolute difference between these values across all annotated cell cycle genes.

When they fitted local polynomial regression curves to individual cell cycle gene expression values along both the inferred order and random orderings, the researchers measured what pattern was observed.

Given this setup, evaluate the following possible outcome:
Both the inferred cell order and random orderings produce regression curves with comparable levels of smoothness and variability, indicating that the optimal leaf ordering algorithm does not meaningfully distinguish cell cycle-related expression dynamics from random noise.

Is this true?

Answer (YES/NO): NO